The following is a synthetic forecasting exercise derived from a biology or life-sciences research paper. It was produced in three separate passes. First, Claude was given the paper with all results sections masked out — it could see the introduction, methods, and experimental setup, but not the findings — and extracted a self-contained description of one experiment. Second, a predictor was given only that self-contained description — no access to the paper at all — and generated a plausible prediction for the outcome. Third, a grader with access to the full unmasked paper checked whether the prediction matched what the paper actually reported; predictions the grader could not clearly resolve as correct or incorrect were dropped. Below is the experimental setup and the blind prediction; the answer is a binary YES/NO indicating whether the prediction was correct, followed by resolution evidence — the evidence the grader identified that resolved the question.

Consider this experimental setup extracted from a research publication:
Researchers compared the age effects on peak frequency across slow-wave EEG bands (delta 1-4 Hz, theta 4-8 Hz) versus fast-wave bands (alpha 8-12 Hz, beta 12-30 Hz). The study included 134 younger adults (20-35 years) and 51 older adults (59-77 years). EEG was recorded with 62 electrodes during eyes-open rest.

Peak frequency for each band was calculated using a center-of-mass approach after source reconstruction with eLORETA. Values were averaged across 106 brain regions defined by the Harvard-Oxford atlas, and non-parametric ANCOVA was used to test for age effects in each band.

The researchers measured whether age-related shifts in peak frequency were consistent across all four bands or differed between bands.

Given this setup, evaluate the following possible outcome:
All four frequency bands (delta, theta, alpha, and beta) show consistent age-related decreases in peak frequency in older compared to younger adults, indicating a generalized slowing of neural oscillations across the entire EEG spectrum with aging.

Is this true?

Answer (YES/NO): NO